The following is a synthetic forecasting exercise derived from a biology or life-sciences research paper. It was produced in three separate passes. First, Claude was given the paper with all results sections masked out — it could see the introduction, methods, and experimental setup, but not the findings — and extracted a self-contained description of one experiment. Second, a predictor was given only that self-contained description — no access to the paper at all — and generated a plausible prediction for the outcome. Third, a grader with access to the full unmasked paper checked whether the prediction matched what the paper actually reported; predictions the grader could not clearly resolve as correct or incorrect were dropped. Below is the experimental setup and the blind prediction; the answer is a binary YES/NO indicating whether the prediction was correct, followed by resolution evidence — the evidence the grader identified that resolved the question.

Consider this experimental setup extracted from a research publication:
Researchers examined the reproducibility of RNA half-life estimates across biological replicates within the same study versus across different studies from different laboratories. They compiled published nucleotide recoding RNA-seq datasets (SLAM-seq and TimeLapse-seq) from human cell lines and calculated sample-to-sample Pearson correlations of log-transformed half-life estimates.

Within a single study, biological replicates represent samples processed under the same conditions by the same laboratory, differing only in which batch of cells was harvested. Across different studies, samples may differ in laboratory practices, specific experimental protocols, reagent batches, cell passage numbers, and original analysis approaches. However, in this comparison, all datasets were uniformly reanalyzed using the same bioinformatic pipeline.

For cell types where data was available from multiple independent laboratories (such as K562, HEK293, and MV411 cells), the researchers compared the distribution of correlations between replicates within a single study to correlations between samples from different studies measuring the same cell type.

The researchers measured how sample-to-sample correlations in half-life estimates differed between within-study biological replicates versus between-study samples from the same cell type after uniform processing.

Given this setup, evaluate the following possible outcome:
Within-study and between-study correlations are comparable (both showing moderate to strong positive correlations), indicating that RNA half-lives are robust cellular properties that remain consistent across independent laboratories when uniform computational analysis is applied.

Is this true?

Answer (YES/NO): YES